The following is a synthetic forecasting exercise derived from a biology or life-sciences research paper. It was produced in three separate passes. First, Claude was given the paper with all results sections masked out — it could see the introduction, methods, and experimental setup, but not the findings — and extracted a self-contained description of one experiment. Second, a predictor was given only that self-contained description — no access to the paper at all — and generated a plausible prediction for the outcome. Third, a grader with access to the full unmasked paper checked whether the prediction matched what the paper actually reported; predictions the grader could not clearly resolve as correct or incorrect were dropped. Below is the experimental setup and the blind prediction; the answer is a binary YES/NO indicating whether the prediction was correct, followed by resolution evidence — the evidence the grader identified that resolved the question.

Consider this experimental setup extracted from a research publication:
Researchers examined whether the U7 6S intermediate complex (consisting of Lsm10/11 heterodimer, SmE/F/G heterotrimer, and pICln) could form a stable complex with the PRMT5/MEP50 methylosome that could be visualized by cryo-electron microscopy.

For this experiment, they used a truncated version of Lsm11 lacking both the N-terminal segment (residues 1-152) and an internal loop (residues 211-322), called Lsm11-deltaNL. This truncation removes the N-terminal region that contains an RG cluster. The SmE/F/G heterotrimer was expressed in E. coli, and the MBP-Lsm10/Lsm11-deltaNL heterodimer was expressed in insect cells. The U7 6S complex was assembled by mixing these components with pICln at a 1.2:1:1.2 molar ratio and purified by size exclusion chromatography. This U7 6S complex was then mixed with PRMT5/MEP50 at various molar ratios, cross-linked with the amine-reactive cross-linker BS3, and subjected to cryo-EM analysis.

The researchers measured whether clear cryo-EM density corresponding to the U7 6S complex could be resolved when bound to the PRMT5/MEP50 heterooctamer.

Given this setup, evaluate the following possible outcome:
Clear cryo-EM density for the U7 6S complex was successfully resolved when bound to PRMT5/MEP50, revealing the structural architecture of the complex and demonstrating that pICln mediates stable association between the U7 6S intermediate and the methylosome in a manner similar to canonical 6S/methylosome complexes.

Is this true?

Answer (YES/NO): NO